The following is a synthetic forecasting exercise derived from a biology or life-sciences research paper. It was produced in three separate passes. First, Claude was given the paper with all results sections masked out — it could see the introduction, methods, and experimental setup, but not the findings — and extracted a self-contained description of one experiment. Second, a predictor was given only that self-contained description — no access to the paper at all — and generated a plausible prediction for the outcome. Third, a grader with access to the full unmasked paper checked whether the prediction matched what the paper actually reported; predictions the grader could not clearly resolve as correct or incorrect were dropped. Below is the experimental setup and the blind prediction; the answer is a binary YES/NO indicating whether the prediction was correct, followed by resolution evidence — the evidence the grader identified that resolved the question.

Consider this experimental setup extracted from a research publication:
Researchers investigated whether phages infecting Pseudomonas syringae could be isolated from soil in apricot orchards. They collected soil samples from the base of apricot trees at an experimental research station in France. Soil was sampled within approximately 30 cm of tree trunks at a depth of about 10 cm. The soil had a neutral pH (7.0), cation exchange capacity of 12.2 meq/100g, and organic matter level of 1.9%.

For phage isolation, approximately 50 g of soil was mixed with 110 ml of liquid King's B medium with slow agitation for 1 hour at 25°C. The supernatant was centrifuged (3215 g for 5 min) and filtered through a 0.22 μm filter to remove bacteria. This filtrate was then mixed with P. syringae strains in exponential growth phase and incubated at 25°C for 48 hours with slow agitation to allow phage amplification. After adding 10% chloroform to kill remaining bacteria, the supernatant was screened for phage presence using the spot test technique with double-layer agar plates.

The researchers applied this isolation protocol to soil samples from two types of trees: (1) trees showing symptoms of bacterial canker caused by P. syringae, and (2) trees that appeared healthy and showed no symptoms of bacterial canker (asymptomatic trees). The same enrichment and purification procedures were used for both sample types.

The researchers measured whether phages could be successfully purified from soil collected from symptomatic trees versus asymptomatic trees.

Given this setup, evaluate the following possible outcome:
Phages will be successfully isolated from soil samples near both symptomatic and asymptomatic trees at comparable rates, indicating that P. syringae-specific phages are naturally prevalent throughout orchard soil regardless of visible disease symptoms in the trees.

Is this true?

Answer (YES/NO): NO